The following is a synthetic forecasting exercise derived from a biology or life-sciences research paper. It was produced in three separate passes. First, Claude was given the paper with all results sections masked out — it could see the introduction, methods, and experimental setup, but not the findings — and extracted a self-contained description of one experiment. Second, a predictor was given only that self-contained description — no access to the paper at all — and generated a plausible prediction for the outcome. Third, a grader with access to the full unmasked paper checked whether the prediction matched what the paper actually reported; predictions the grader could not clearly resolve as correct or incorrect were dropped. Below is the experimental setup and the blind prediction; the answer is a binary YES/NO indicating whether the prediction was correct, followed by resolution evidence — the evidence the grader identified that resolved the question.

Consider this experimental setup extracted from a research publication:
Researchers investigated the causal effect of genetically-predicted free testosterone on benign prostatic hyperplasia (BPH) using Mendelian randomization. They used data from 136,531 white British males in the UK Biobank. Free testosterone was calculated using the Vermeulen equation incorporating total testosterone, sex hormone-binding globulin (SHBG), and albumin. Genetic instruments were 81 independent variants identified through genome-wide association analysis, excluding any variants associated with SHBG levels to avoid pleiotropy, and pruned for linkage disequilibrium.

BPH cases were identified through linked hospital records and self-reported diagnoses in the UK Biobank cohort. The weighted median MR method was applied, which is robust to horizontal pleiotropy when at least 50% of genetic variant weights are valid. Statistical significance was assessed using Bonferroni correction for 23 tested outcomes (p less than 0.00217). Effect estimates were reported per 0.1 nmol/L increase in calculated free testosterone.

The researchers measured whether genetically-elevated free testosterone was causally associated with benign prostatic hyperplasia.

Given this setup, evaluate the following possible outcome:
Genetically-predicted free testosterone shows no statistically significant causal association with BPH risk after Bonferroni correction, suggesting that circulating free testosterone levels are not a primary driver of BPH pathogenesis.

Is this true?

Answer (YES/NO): NO